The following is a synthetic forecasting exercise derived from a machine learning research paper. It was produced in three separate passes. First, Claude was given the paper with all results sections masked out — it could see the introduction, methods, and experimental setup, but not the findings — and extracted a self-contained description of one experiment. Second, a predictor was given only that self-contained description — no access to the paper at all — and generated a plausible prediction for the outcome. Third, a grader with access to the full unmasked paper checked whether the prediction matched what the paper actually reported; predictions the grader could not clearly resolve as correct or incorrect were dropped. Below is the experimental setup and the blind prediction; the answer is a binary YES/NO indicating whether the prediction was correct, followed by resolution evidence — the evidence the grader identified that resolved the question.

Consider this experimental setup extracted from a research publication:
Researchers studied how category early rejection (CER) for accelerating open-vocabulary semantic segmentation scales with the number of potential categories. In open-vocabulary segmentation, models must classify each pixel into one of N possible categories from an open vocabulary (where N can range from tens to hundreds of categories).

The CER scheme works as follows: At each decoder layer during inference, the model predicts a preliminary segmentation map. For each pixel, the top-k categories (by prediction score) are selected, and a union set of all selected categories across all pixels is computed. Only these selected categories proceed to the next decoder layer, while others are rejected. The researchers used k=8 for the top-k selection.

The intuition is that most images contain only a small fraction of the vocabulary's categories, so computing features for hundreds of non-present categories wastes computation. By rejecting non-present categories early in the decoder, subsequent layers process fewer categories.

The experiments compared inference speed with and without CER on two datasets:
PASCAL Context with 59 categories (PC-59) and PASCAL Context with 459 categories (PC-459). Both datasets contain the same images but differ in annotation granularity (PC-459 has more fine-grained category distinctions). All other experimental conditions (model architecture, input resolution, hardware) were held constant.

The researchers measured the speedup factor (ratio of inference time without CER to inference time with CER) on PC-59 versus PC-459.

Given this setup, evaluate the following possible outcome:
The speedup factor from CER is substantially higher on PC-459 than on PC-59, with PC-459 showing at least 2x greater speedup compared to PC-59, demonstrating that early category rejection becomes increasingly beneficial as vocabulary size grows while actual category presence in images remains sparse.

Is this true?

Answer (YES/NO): YES